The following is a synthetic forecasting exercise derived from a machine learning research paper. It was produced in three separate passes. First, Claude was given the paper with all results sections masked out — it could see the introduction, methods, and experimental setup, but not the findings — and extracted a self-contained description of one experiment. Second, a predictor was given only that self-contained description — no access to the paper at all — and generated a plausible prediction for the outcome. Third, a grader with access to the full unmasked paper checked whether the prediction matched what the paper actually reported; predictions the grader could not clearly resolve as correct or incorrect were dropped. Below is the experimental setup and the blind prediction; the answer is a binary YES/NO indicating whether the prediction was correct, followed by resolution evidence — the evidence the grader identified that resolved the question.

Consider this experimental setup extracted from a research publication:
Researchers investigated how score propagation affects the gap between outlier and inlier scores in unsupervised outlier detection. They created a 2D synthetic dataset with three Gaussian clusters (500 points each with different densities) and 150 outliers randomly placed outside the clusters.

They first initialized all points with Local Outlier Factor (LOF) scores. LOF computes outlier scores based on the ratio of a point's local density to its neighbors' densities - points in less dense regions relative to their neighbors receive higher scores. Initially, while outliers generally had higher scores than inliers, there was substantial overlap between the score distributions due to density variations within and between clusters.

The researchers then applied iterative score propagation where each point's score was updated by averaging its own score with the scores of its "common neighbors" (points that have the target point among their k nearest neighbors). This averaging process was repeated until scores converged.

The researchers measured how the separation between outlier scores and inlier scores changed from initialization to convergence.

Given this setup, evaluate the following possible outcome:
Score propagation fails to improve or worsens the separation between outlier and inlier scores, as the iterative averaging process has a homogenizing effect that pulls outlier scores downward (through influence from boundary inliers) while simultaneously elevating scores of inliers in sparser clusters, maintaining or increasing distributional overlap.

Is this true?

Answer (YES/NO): NO